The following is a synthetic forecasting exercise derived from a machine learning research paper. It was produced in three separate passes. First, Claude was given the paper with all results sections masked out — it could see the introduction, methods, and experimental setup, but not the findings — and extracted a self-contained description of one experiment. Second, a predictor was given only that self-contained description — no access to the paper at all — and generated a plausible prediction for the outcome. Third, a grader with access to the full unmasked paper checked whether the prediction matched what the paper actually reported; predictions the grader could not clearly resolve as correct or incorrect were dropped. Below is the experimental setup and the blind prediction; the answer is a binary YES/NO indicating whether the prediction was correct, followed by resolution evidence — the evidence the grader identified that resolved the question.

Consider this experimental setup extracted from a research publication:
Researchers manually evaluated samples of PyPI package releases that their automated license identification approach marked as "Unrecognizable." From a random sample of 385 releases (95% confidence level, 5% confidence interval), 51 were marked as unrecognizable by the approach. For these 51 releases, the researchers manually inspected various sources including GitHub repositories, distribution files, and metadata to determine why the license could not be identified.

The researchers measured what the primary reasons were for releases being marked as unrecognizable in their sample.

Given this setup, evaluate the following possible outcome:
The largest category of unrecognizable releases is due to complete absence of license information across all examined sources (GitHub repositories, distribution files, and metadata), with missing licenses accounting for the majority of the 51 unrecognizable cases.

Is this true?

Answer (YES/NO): YES